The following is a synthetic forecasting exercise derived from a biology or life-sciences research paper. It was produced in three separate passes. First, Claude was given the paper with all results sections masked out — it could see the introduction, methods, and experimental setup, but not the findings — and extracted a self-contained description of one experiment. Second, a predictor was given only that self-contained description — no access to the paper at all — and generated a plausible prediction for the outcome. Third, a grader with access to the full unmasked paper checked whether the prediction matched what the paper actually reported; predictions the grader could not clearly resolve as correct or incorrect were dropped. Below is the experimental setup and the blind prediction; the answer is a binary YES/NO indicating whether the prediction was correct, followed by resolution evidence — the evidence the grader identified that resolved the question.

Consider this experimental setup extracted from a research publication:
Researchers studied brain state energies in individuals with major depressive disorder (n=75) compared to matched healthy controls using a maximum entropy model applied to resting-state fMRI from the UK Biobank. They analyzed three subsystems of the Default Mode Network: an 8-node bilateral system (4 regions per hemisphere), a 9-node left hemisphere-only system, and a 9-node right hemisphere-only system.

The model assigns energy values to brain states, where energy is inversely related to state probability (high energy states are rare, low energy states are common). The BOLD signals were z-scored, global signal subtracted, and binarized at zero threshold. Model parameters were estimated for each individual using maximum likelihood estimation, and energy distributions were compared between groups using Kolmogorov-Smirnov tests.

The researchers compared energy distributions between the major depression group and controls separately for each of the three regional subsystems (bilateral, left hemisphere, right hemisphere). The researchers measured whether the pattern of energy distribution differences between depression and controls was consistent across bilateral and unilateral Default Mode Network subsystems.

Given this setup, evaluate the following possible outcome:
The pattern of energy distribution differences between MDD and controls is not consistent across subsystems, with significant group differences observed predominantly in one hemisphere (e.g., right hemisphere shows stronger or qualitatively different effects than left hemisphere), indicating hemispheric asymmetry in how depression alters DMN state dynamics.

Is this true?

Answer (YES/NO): YES